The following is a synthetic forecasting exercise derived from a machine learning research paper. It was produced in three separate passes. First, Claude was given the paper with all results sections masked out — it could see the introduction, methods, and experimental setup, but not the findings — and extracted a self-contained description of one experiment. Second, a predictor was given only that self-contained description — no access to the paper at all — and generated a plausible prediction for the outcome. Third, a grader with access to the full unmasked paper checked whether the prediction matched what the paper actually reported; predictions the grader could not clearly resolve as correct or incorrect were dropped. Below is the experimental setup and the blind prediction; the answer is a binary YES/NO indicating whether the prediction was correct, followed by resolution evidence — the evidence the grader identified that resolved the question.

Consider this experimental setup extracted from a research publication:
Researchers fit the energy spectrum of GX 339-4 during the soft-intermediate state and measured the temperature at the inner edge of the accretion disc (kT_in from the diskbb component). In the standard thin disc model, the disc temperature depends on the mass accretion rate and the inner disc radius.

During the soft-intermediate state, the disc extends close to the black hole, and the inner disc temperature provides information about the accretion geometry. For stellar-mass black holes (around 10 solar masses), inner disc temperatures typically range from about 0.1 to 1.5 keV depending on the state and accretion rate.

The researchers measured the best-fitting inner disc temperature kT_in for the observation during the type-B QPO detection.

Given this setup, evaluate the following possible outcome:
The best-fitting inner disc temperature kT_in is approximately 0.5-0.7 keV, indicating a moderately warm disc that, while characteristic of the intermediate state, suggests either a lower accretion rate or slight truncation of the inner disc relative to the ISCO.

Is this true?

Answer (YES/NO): YES